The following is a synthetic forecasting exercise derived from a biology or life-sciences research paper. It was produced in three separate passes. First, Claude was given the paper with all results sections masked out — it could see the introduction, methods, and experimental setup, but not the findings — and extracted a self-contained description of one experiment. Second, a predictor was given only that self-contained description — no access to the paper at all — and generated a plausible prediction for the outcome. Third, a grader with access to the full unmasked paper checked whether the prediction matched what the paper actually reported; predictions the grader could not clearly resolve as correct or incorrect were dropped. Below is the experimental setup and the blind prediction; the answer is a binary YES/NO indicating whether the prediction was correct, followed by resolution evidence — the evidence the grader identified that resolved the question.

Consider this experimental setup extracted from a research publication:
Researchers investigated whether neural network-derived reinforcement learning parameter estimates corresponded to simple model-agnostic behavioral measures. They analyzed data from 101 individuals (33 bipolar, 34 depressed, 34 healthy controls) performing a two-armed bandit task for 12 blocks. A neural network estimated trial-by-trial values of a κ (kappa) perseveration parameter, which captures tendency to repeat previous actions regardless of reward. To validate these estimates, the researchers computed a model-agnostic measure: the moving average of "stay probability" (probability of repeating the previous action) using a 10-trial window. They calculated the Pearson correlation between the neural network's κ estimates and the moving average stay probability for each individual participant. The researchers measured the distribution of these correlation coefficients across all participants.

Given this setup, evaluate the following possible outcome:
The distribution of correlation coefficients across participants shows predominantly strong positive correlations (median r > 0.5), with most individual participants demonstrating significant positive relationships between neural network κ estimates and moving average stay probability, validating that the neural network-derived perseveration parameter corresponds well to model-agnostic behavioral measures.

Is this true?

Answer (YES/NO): YES